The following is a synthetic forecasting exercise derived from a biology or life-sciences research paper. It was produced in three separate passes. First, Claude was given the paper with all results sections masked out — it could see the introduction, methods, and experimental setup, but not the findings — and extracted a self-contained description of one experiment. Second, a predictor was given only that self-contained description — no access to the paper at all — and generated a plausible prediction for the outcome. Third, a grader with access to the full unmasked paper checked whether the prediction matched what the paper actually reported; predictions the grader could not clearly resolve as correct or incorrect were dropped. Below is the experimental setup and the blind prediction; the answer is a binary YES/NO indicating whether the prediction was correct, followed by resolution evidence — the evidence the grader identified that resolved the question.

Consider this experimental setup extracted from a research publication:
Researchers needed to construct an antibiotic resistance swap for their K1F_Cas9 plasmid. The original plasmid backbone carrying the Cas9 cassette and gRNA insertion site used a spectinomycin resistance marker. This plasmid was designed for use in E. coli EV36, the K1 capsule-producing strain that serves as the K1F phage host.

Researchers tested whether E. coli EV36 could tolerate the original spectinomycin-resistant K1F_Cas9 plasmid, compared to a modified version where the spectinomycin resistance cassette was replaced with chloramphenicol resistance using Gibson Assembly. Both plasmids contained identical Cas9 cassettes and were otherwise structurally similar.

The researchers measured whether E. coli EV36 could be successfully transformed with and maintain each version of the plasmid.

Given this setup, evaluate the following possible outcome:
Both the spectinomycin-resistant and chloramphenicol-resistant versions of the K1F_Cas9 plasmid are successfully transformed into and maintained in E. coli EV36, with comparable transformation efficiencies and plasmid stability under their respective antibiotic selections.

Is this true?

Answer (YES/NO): NO